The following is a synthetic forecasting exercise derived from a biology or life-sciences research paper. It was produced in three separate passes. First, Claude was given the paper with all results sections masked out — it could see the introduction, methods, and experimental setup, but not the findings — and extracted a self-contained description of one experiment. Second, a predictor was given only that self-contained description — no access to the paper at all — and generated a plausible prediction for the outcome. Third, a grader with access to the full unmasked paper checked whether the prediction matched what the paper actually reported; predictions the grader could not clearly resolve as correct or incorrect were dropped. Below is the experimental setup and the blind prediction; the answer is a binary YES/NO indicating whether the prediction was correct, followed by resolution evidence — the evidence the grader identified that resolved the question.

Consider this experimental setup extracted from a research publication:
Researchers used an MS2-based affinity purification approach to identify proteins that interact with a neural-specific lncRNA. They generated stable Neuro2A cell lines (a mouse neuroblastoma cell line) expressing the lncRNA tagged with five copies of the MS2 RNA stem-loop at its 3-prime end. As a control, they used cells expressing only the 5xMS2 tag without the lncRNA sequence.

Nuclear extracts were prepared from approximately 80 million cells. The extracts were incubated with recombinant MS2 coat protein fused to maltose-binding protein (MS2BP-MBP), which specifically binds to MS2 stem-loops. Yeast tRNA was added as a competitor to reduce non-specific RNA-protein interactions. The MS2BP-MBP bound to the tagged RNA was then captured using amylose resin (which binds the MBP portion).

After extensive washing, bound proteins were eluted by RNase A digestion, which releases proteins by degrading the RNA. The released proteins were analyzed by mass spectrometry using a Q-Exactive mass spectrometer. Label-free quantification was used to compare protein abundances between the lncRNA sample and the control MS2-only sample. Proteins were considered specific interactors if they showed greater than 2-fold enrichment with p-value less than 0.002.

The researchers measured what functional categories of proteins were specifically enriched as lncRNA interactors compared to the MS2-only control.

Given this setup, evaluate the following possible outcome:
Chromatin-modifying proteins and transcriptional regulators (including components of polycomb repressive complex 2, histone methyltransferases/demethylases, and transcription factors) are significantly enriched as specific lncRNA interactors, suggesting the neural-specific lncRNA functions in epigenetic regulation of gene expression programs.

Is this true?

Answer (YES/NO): NO